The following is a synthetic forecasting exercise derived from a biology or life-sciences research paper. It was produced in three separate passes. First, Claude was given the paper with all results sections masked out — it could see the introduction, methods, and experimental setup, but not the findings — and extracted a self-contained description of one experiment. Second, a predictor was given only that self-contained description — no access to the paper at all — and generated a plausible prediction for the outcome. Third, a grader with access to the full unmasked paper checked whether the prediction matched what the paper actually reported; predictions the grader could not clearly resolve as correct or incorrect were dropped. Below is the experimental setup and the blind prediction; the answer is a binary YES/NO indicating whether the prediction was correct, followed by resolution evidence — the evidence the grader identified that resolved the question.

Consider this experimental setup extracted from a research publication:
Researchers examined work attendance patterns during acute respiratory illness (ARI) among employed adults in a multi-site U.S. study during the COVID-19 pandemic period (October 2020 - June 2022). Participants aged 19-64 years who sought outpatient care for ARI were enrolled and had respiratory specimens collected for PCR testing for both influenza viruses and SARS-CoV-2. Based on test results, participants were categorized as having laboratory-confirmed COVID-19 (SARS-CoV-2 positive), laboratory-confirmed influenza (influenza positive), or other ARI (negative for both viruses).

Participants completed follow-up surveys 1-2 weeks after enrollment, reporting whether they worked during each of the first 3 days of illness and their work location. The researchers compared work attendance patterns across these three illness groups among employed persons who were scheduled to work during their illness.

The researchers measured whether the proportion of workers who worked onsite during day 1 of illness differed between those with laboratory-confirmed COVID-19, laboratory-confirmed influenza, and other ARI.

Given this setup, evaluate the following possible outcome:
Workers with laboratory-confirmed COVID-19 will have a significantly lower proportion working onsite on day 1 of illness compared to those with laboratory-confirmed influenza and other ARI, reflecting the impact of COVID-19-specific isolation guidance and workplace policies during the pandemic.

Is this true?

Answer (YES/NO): NO